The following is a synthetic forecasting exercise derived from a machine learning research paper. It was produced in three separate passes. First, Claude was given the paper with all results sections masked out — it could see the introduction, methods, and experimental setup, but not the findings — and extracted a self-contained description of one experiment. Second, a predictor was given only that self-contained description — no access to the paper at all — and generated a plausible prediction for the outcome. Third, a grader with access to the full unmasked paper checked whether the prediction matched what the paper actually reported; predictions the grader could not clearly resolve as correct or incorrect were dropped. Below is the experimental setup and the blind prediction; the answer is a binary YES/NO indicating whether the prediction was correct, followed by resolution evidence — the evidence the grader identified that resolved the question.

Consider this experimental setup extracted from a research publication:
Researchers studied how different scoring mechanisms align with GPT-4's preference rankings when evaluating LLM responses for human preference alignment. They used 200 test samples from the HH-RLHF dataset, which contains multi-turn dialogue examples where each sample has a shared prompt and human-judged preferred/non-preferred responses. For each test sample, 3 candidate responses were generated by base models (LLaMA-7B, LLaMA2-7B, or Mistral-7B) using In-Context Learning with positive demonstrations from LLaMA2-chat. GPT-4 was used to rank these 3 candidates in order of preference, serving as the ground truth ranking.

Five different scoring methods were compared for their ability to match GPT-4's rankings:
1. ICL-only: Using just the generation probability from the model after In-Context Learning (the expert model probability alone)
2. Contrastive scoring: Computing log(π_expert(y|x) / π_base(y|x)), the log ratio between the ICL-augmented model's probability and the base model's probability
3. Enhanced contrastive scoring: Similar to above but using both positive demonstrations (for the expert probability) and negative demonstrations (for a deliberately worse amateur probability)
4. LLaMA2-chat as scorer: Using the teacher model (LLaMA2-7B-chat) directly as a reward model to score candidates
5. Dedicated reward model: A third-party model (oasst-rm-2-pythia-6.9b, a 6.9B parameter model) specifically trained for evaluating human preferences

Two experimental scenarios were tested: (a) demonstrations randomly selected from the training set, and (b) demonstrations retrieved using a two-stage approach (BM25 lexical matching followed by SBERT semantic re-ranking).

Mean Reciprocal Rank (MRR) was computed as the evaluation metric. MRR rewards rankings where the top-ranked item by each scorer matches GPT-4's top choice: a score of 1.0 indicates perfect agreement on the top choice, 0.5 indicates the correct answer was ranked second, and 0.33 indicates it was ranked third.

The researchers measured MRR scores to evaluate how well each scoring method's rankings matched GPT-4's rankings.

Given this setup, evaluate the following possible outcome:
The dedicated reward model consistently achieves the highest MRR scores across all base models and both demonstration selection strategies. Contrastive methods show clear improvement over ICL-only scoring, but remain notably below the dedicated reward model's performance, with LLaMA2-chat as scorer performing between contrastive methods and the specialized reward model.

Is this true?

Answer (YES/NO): NO